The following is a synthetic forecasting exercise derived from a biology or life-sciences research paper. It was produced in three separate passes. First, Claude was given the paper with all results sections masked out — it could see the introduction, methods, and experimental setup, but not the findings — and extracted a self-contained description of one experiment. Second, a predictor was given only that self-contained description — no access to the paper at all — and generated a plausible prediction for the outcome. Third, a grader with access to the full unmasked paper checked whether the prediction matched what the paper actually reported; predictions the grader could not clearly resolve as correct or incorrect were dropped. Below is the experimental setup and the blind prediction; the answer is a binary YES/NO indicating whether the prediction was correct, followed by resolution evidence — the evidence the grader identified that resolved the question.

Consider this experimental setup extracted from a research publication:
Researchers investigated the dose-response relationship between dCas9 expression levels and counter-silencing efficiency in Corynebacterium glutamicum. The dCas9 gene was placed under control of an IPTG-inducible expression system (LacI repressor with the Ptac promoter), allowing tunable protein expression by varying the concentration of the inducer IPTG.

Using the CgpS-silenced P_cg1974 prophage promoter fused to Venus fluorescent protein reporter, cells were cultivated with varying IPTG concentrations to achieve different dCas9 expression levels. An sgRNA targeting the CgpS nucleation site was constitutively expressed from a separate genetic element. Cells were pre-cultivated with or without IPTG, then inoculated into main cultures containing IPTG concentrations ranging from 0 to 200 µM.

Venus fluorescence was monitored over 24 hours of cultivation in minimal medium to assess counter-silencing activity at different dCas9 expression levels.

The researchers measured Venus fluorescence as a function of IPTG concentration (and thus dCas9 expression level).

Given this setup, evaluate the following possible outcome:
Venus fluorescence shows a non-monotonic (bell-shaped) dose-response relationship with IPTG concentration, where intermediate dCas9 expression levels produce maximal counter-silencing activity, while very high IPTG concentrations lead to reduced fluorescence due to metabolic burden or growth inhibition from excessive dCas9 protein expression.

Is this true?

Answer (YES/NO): NO